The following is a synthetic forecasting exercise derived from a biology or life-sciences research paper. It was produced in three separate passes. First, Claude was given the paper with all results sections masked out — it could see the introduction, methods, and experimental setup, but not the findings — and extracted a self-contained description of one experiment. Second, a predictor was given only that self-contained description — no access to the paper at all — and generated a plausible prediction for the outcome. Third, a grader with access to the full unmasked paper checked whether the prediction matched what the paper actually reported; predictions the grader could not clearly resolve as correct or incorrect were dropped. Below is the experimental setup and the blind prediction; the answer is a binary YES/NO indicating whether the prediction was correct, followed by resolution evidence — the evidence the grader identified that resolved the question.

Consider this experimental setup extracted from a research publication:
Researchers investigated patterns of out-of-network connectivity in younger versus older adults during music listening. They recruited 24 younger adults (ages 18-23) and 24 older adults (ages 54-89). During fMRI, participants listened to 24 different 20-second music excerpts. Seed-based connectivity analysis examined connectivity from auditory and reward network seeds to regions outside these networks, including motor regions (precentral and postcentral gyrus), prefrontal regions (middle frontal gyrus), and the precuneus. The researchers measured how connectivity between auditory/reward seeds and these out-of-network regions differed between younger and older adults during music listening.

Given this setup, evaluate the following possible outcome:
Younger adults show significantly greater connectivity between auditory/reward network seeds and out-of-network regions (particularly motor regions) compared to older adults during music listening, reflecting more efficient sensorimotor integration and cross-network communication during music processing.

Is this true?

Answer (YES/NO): NO